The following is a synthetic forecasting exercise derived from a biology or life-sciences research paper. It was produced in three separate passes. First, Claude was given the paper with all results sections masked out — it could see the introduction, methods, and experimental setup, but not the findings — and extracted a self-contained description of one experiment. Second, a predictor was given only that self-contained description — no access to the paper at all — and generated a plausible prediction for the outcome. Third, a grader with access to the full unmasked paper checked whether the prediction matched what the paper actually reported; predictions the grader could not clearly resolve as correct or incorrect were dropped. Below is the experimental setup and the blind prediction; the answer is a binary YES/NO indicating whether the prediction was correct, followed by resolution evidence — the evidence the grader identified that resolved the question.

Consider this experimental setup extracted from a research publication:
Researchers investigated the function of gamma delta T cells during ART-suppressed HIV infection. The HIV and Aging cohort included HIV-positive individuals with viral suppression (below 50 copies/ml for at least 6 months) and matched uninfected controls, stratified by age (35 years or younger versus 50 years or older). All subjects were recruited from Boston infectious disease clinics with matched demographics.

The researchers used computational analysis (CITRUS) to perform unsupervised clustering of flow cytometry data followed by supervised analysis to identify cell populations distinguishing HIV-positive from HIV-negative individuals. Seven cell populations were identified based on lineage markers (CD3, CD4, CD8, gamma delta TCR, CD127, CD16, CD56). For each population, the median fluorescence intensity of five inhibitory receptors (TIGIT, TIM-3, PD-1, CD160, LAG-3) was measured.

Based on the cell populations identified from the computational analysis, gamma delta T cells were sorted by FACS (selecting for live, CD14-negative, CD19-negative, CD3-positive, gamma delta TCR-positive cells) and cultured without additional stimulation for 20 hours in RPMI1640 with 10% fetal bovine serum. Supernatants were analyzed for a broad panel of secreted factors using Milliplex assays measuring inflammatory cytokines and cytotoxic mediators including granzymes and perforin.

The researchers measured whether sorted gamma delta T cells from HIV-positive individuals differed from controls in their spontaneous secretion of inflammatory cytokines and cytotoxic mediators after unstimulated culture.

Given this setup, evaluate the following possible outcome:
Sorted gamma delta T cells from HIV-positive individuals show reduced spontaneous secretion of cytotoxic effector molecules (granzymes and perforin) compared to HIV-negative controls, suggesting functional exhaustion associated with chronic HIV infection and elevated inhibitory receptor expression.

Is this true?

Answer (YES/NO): NO